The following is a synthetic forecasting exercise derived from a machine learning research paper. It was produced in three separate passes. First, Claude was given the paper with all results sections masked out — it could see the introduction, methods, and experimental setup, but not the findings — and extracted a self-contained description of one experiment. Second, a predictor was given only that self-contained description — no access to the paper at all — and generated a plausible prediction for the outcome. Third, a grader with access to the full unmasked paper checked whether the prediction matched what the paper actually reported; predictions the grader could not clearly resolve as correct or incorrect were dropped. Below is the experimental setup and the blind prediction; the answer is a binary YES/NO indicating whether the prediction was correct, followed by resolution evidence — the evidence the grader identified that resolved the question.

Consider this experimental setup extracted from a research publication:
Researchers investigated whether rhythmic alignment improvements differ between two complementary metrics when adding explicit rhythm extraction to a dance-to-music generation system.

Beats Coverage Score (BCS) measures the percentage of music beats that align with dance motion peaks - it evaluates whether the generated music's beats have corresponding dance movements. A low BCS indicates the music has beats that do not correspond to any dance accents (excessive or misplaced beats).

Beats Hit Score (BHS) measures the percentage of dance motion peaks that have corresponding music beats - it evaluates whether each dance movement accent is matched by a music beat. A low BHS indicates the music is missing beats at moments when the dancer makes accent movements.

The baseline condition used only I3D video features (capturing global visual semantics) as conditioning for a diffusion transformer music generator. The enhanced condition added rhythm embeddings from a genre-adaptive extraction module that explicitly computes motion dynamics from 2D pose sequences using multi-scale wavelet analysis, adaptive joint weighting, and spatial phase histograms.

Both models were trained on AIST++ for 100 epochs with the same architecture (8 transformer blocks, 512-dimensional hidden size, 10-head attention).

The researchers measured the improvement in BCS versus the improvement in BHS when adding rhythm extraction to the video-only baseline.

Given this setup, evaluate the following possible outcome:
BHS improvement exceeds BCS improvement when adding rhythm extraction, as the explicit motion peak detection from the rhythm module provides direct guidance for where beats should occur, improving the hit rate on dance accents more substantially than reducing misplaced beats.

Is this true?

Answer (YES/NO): YES